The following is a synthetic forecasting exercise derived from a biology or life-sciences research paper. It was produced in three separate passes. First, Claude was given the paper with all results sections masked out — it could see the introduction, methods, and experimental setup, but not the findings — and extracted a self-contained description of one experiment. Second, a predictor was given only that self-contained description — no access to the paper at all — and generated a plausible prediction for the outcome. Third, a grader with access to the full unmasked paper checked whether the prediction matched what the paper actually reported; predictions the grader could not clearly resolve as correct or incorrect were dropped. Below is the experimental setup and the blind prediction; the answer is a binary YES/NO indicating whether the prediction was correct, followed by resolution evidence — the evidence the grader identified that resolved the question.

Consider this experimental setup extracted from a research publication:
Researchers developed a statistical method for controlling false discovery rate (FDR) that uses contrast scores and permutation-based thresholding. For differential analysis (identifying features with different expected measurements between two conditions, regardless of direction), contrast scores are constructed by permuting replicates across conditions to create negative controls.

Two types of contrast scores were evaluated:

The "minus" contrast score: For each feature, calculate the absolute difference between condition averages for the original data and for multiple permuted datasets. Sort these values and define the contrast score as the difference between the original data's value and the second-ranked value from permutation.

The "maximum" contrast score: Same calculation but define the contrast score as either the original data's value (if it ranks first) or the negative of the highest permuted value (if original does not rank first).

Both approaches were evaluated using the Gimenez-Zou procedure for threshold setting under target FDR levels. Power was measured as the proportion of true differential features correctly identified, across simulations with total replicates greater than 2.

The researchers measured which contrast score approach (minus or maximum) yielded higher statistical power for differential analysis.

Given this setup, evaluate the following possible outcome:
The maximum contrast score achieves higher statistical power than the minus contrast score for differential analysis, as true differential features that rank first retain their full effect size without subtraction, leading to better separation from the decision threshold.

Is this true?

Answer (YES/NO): YES